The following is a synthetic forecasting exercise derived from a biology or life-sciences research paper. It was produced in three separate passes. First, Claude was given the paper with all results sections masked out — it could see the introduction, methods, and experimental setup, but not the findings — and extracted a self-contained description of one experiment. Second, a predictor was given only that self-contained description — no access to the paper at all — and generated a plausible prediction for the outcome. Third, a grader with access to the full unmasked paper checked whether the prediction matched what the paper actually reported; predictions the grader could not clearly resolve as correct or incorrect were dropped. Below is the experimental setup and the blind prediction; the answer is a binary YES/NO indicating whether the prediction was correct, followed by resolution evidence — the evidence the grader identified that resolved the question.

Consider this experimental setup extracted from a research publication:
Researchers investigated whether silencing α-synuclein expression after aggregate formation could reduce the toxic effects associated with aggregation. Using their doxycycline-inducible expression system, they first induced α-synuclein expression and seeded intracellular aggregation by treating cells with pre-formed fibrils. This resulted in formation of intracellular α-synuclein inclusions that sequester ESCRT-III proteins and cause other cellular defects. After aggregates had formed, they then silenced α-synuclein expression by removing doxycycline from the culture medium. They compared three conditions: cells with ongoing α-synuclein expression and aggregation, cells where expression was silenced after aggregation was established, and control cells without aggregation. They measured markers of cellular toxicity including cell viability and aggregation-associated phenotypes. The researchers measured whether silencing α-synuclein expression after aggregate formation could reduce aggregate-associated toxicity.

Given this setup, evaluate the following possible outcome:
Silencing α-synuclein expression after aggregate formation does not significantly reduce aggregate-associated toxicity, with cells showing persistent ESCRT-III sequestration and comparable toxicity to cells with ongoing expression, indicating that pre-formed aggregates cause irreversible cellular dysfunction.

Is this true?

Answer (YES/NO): NO